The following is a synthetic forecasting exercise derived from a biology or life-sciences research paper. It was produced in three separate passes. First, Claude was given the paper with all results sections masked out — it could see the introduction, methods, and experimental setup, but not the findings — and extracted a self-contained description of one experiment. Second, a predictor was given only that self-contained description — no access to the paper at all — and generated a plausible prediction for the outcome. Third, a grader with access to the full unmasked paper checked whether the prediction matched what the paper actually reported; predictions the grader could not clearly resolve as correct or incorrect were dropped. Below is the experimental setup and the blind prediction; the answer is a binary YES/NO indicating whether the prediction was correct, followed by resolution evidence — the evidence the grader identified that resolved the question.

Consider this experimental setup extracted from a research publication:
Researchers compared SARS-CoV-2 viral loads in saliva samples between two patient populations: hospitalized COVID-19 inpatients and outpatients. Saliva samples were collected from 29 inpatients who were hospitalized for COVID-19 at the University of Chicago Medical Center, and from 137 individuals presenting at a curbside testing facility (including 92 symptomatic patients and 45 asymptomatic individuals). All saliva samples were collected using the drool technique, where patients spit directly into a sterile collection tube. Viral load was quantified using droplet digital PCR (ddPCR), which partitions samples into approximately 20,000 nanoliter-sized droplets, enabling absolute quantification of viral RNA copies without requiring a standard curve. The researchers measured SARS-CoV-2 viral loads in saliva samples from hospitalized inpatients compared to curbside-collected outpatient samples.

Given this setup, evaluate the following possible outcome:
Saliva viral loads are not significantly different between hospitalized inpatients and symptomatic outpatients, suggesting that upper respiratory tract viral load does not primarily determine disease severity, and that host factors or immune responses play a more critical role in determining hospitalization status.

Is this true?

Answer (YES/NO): NO